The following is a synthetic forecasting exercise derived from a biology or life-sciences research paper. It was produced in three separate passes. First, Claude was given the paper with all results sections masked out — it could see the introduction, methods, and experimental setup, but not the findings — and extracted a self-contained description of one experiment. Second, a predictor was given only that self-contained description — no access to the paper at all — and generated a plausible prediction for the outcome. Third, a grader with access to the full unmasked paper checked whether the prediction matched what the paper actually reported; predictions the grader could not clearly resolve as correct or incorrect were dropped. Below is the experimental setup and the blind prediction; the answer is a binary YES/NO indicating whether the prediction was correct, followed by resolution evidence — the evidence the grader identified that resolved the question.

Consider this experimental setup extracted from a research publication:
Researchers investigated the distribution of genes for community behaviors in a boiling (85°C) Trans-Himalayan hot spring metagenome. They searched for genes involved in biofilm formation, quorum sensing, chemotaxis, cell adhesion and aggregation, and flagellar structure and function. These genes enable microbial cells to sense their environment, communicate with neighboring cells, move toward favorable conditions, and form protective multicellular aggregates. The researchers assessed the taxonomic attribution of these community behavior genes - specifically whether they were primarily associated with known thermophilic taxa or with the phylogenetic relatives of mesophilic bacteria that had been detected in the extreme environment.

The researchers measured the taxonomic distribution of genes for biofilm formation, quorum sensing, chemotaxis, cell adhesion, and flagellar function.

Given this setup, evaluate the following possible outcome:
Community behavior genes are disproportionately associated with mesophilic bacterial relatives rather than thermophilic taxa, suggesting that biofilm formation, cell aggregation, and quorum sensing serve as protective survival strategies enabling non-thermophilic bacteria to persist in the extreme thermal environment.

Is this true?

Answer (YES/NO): YES